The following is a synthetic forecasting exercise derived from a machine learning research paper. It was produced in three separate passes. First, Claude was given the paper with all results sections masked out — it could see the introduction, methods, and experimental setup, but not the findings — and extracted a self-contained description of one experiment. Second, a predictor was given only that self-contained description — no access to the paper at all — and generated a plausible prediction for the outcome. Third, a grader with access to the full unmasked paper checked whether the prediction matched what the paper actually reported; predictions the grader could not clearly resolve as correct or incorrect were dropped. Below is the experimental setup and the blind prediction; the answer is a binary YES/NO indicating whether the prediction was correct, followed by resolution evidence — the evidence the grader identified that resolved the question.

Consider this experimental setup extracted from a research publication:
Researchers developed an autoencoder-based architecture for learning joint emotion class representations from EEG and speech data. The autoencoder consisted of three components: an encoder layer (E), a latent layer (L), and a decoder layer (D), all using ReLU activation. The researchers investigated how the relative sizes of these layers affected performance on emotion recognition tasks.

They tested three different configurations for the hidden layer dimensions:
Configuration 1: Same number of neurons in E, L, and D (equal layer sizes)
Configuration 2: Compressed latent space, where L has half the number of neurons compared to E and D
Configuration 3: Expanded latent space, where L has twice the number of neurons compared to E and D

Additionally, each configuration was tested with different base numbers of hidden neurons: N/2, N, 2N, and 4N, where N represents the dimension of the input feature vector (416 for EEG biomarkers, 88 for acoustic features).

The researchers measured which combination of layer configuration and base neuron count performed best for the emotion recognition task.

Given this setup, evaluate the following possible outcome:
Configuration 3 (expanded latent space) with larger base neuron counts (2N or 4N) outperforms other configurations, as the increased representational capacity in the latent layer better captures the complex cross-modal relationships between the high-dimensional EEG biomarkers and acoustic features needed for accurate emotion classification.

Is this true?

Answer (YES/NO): YES